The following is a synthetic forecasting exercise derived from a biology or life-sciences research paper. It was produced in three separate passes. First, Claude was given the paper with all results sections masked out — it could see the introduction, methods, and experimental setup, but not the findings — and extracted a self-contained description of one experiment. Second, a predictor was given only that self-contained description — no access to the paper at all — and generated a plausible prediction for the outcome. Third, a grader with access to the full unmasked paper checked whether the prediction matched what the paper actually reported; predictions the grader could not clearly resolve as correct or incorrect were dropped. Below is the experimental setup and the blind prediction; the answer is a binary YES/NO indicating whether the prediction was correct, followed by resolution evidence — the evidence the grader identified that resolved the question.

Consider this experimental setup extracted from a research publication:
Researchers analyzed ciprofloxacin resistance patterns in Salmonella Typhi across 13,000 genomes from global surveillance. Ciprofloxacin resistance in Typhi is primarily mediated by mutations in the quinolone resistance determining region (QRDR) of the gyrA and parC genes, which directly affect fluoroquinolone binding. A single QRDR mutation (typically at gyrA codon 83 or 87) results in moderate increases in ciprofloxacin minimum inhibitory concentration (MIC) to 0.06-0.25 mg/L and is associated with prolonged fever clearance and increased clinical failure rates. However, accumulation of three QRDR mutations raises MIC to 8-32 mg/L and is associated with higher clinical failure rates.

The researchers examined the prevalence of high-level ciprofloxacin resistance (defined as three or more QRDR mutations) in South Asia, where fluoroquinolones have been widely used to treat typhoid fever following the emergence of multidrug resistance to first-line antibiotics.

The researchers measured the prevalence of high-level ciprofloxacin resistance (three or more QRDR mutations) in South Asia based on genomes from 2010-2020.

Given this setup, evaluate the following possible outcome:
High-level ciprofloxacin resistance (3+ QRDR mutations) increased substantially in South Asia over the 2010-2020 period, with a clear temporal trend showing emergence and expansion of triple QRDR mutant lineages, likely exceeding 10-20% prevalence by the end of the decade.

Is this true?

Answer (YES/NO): NO